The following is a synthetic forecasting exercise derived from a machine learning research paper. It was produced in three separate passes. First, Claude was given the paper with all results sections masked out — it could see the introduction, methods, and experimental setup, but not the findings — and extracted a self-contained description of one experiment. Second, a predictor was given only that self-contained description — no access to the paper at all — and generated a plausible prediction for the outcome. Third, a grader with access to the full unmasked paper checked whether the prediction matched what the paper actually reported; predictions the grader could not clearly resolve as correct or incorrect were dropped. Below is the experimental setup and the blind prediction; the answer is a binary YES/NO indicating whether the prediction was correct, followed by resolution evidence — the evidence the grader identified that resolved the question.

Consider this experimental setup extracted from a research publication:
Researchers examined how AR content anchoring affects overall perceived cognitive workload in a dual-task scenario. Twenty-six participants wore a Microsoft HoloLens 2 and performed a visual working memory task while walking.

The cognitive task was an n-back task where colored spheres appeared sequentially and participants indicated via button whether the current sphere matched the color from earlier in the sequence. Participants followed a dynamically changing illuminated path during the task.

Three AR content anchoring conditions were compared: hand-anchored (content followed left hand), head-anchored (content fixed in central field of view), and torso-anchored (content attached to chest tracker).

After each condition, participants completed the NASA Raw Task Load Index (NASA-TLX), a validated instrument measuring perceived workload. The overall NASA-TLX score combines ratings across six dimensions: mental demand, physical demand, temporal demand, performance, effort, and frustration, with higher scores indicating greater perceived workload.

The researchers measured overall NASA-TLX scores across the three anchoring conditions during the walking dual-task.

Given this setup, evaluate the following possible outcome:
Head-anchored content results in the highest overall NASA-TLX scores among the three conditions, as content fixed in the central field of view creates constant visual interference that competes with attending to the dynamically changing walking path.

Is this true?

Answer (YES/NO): NO